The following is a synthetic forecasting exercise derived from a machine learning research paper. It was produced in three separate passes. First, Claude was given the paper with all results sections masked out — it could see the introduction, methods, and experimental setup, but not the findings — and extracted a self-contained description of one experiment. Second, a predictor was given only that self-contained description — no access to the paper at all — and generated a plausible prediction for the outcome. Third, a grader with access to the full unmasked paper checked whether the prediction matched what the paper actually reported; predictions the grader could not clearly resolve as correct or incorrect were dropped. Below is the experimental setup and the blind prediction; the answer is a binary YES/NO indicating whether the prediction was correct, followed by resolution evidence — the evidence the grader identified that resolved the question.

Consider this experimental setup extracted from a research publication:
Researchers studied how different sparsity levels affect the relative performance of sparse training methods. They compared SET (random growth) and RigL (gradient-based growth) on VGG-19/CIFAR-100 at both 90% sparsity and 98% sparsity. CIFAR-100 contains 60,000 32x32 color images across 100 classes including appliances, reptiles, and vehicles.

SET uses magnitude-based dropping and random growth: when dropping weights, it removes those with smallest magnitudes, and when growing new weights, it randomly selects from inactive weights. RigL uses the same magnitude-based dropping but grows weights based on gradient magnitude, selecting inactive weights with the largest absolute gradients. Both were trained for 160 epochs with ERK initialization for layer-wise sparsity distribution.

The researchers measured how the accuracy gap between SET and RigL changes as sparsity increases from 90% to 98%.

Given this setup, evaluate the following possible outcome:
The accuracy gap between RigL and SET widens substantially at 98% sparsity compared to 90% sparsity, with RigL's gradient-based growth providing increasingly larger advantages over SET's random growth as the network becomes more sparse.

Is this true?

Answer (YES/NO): YES